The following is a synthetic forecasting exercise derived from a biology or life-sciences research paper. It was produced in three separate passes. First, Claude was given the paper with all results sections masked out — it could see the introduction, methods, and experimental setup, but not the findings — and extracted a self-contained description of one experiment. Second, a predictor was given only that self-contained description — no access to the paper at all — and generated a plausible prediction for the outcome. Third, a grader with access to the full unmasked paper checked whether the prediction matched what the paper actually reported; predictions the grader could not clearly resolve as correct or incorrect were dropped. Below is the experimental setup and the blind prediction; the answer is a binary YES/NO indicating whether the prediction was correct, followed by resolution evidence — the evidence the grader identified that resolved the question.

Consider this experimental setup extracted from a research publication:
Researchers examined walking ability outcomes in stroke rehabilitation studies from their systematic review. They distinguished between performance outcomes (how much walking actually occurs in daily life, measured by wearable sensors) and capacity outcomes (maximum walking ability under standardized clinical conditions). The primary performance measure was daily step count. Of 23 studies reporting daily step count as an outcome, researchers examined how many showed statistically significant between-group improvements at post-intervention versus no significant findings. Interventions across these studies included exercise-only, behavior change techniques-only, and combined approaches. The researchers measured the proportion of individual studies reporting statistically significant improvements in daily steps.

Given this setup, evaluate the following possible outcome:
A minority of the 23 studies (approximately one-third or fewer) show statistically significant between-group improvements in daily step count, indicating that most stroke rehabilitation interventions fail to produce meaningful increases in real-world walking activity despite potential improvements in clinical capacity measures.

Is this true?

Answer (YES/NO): NO